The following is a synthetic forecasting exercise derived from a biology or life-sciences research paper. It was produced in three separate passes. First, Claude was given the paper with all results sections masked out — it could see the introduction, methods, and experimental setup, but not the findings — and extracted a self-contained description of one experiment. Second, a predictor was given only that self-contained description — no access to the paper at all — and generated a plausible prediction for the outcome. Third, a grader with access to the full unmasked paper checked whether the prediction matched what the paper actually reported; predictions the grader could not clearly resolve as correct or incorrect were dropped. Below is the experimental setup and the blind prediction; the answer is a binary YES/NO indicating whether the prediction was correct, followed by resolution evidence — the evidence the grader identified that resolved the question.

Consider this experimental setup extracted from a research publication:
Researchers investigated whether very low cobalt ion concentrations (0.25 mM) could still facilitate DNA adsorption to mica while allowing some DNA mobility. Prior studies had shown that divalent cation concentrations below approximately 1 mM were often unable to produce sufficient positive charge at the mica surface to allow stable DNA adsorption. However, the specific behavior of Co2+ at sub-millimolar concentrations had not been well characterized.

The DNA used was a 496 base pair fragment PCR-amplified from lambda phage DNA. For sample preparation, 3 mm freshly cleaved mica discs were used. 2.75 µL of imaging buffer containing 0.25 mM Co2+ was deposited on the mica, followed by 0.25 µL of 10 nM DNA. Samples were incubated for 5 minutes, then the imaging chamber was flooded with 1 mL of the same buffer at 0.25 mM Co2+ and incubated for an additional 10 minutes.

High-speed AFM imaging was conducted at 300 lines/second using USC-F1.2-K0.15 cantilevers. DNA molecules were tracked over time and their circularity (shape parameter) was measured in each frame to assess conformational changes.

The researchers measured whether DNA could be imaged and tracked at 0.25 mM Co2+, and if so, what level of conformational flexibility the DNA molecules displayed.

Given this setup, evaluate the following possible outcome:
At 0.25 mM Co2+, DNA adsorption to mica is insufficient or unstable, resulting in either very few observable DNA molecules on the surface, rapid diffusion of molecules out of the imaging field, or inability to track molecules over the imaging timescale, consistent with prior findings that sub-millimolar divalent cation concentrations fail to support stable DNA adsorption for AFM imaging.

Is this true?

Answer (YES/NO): NO